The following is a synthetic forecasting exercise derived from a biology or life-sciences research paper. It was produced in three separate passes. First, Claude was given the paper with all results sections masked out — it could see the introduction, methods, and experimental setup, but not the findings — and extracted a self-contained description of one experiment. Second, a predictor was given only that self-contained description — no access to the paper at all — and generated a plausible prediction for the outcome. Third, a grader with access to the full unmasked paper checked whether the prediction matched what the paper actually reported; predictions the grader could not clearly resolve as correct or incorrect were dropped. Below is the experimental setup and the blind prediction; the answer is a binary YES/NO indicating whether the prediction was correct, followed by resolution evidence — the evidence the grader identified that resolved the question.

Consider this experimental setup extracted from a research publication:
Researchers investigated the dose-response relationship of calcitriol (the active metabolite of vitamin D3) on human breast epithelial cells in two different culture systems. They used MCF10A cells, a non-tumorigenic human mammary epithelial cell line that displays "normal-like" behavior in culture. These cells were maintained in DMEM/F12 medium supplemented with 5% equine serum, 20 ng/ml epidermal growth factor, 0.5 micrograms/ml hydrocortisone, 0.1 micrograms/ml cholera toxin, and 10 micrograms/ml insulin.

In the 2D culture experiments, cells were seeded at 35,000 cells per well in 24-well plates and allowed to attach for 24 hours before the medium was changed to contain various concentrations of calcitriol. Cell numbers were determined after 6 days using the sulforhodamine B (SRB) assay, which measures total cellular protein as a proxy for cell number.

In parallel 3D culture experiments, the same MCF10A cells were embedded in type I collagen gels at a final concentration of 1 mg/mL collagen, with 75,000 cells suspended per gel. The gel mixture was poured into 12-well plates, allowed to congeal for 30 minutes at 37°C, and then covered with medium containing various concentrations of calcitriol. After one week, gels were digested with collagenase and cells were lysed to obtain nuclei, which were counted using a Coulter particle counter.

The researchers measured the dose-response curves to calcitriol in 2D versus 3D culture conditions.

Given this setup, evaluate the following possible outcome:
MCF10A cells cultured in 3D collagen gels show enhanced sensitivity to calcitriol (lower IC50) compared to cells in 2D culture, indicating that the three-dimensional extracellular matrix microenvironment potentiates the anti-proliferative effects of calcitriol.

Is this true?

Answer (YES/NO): YES